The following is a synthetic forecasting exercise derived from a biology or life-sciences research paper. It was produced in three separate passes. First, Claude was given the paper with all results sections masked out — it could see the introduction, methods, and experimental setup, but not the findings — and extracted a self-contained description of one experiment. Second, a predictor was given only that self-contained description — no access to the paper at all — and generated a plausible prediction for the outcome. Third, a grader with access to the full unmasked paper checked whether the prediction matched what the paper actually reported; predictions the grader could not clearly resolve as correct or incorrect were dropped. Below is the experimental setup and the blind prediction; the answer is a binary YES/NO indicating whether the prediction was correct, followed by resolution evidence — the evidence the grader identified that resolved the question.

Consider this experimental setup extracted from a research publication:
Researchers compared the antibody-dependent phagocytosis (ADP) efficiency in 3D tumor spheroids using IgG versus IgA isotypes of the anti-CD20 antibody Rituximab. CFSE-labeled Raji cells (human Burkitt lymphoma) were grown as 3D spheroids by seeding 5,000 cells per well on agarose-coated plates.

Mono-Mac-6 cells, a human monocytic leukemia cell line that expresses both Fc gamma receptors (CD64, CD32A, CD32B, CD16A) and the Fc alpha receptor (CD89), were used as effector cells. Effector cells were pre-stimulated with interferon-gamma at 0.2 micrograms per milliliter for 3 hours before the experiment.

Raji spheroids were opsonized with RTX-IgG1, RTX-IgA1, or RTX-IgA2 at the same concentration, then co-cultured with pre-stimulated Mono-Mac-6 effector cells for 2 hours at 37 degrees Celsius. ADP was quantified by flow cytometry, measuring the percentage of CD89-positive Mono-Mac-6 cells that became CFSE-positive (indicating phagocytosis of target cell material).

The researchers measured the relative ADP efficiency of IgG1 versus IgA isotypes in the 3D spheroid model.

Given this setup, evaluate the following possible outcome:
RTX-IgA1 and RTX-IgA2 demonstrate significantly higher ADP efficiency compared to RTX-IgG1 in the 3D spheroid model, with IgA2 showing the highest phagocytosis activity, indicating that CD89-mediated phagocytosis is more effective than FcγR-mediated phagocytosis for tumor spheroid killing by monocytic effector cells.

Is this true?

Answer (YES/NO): NO